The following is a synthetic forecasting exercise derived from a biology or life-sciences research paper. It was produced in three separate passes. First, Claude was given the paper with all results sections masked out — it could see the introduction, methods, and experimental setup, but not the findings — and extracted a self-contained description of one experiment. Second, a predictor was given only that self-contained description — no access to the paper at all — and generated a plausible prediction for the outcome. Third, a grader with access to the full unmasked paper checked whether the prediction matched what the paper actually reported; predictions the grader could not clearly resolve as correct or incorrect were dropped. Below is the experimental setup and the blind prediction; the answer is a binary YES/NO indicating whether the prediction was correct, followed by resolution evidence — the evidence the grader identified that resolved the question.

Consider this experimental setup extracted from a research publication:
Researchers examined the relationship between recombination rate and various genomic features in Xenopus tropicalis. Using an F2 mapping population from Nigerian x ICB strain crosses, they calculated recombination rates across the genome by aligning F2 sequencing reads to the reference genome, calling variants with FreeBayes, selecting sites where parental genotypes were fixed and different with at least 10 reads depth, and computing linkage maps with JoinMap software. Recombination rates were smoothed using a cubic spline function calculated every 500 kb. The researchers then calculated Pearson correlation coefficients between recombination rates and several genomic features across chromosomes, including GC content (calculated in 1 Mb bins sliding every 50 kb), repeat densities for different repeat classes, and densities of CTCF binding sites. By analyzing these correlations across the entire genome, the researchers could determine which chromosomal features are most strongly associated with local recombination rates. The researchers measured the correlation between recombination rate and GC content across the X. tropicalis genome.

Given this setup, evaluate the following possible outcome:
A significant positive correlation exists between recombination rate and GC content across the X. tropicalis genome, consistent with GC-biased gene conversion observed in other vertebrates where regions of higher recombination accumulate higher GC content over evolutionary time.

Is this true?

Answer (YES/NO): YES